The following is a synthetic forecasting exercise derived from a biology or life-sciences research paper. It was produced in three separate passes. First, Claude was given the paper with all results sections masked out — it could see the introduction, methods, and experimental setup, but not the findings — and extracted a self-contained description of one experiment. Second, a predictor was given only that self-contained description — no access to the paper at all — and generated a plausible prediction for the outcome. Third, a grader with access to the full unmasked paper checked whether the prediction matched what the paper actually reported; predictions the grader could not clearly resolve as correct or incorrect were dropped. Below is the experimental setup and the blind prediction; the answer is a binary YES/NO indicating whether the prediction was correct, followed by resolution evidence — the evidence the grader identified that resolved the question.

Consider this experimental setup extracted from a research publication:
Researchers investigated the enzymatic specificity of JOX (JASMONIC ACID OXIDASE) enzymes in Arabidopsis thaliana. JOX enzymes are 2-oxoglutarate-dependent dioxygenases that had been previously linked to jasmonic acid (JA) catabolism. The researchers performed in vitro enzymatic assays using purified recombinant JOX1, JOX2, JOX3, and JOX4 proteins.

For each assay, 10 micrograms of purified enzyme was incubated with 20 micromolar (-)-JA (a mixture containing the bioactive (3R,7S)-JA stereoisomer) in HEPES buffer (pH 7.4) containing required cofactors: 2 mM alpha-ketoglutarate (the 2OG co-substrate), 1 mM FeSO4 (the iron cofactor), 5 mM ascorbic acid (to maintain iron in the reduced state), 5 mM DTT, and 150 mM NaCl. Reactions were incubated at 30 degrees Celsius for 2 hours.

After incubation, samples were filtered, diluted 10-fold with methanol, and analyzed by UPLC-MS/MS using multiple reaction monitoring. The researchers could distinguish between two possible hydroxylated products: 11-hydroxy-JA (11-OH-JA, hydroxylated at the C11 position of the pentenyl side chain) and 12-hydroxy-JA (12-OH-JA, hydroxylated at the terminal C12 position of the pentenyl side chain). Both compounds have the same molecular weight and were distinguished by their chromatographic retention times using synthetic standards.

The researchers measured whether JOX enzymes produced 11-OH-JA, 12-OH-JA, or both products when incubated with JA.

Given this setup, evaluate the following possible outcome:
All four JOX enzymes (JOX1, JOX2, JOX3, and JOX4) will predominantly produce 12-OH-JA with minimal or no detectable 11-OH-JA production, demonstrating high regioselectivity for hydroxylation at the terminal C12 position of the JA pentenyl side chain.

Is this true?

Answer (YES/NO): NO